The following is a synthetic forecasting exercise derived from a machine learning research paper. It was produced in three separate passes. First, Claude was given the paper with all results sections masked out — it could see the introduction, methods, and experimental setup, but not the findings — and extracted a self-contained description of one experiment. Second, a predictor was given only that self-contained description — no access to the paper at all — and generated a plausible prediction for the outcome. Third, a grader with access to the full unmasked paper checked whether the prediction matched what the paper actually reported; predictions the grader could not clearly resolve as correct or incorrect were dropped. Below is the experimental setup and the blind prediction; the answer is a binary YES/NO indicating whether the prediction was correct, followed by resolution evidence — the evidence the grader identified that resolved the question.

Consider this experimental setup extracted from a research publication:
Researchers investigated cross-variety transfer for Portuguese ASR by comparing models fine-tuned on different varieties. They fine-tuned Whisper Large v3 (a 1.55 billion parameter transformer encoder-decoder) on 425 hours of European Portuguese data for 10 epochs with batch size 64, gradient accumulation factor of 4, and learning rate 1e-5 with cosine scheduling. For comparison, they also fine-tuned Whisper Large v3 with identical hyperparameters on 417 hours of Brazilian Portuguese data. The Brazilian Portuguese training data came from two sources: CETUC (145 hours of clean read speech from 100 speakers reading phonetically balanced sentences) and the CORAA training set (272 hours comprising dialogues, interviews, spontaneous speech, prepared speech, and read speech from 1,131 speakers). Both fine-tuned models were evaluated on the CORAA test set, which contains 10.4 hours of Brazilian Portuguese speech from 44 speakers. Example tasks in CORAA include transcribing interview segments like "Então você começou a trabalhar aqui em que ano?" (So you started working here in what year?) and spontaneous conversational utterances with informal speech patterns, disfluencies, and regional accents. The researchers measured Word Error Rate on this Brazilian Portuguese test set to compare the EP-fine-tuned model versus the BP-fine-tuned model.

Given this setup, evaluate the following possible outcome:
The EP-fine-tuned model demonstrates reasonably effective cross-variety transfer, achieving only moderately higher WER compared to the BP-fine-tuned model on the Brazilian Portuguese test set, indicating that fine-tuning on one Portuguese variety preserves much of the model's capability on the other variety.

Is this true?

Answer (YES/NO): NO